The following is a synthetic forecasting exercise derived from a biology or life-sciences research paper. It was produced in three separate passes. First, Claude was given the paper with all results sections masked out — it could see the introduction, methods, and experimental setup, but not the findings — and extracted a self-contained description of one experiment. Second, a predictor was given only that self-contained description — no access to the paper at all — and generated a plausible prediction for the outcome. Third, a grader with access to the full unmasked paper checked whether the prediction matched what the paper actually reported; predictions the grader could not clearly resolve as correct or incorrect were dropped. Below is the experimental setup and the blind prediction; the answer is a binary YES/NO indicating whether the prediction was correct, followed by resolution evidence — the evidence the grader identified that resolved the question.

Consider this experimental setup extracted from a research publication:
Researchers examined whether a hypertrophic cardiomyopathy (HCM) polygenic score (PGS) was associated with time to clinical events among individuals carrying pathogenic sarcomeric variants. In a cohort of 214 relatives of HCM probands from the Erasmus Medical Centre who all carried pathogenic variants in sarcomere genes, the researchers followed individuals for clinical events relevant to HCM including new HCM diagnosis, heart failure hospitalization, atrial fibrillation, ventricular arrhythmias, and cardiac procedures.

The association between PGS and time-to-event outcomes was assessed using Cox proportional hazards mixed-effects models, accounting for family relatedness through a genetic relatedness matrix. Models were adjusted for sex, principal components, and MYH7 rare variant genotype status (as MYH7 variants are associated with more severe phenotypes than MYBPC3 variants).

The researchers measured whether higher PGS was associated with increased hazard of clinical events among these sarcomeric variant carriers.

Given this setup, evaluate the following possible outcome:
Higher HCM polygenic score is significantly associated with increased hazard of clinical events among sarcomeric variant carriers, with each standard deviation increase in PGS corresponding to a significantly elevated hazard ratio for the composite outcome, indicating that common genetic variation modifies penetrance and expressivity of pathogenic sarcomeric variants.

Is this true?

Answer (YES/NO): YES